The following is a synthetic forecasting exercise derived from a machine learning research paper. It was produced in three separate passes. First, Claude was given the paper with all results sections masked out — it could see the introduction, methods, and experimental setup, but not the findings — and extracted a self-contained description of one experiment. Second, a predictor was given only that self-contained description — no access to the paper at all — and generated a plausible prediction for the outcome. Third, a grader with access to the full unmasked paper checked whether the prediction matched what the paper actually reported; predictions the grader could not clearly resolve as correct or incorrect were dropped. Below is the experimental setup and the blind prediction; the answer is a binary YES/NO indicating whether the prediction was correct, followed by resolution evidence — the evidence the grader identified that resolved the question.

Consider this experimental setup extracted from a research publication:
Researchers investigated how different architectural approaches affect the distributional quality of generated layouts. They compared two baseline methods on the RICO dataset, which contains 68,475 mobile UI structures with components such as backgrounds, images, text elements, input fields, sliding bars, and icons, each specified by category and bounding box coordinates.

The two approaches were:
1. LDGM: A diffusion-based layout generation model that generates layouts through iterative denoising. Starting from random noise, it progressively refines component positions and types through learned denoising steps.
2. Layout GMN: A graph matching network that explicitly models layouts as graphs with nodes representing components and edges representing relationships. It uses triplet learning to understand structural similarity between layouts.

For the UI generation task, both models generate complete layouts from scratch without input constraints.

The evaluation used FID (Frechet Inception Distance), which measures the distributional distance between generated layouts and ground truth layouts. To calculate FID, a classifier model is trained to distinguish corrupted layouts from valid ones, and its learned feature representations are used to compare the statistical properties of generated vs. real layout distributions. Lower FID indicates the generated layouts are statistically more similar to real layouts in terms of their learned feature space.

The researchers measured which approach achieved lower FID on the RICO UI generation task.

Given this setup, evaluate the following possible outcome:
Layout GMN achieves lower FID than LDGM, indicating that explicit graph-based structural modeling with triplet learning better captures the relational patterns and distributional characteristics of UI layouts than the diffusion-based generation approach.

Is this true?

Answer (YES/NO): NO